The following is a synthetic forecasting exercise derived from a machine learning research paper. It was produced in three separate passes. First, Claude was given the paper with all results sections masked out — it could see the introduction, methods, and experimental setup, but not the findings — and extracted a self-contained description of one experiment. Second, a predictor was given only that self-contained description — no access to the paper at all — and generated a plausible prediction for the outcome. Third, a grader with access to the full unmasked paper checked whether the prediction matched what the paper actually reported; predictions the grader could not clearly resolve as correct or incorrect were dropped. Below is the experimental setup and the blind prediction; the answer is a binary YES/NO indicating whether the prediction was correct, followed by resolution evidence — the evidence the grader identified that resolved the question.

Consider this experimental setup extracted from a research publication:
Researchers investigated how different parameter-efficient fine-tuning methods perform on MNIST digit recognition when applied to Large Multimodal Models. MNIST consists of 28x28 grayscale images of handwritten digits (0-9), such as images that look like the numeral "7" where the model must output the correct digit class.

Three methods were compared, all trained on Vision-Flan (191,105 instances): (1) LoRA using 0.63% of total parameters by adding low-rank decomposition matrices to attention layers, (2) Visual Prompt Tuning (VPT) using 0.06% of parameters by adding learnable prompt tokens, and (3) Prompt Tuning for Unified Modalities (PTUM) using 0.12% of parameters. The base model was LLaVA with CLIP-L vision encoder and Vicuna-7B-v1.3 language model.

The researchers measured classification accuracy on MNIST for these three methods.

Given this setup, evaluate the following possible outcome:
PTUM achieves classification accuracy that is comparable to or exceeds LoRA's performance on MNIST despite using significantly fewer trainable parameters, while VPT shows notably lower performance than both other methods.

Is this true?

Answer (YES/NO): NO